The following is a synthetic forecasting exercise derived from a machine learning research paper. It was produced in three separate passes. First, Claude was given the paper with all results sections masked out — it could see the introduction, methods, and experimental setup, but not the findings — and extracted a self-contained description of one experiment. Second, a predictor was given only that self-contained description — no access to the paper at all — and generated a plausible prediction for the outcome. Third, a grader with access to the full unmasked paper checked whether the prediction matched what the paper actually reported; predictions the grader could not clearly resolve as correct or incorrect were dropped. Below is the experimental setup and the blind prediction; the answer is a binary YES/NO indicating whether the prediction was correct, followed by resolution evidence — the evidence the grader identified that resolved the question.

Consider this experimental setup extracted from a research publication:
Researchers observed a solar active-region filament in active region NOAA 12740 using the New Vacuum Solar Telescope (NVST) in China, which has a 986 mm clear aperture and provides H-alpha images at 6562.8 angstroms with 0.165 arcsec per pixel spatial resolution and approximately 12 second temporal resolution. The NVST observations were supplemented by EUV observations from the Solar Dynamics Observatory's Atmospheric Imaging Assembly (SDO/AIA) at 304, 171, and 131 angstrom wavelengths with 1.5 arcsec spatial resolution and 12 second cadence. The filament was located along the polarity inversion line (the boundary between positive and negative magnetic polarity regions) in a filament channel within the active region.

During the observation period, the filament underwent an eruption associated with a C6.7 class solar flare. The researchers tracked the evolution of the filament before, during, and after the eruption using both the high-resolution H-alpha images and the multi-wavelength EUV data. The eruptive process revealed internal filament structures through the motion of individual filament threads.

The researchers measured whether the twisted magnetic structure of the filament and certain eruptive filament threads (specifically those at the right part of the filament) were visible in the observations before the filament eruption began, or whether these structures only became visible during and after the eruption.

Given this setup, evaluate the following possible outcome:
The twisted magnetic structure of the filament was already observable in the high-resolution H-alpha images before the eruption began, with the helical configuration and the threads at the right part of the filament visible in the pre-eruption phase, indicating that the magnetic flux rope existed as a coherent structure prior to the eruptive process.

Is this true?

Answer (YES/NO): NO